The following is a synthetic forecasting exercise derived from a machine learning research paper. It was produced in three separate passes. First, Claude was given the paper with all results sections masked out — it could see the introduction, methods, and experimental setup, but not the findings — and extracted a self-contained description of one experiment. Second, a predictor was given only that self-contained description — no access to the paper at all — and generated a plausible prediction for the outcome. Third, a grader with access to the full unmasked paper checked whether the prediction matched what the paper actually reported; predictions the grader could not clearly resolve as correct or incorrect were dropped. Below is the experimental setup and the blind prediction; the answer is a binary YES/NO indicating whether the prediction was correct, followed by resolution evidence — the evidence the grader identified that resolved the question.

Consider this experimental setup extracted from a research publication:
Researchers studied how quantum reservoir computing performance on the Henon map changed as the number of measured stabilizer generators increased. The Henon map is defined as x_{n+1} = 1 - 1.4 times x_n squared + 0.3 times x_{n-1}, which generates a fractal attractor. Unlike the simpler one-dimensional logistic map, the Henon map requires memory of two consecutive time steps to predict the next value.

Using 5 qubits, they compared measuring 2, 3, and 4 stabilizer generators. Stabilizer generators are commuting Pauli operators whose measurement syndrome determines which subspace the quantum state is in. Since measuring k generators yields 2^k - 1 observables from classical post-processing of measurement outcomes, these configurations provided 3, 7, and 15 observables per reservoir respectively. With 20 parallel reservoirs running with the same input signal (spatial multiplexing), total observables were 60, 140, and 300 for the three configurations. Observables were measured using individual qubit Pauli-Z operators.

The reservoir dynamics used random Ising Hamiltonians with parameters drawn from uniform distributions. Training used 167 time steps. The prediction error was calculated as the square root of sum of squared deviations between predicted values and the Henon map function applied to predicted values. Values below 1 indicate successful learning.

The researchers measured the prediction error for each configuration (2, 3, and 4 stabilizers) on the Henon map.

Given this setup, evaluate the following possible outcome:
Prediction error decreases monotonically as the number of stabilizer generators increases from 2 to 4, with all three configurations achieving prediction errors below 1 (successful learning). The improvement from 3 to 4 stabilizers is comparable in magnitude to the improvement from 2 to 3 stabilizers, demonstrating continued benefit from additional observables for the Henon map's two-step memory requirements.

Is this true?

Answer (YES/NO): NO